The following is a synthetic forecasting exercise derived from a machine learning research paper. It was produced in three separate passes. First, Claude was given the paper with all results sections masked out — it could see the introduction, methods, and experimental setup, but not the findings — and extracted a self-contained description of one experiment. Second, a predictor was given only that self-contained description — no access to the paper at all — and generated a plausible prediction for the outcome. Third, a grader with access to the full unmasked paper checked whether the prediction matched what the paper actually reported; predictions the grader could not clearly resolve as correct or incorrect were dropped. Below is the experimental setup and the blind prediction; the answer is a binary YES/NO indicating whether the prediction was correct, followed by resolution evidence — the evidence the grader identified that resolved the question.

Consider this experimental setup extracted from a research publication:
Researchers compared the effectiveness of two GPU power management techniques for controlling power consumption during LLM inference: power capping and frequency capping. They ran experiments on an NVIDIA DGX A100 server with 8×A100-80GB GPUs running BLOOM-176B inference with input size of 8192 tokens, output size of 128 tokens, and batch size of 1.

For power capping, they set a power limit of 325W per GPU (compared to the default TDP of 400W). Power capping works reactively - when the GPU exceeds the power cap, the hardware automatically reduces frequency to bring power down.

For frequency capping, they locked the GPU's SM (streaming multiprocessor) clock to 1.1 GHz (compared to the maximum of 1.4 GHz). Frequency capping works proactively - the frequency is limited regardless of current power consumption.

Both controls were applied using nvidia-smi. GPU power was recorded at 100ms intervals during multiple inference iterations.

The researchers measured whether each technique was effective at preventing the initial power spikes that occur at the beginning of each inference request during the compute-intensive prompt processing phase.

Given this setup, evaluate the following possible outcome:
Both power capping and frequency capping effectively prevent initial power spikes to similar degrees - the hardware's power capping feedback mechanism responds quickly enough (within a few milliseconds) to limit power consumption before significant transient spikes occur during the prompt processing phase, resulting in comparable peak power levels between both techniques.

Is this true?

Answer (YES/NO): NO